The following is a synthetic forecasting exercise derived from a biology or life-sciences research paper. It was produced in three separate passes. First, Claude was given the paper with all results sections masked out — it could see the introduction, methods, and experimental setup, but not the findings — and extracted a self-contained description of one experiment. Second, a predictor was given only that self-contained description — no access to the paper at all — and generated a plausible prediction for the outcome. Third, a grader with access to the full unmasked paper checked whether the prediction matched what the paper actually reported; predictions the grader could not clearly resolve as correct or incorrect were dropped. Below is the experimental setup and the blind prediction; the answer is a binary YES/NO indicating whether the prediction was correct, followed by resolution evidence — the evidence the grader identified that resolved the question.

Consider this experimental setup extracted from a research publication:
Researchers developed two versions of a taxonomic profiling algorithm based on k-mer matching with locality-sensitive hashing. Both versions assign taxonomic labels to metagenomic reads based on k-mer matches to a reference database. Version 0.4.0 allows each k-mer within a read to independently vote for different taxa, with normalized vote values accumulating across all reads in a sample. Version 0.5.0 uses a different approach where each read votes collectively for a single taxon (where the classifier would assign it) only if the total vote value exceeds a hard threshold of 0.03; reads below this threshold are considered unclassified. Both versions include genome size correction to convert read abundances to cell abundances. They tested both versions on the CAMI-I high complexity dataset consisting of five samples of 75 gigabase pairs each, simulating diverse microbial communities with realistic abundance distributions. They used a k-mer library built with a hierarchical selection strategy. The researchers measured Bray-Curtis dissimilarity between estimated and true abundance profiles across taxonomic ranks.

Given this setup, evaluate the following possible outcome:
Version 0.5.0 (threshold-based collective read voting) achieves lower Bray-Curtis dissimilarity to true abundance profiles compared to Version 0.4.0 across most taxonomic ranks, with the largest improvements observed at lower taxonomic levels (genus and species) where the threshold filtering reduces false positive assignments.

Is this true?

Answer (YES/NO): YES